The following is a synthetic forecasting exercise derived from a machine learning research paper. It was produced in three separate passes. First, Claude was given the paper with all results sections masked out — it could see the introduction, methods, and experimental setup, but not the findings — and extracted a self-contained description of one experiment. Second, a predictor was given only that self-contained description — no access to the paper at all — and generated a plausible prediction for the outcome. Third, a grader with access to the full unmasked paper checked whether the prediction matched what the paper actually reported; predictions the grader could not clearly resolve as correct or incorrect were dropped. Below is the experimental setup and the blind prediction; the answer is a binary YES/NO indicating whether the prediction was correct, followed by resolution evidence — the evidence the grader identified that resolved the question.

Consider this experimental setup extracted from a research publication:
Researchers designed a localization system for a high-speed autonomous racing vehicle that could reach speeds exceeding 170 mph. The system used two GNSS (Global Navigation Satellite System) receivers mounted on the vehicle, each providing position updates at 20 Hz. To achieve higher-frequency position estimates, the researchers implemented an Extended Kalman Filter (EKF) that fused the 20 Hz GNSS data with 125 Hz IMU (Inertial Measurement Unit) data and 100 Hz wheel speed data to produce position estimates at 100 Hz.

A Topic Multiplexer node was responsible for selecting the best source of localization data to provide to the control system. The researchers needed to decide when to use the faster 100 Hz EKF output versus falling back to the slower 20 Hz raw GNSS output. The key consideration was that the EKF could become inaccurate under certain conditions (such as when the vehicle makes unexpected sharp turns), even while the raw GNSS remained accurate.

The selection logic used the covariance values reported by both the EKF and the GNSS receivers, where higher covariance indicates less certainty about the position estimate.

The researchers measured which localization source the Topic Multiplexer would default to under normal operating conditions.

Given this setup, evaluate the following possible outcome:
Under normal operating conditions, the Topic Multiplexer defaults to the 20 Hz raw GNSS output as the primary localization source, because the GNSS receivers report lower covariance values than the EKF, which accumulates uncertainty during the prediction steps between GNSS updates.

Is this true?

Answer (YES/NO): NO